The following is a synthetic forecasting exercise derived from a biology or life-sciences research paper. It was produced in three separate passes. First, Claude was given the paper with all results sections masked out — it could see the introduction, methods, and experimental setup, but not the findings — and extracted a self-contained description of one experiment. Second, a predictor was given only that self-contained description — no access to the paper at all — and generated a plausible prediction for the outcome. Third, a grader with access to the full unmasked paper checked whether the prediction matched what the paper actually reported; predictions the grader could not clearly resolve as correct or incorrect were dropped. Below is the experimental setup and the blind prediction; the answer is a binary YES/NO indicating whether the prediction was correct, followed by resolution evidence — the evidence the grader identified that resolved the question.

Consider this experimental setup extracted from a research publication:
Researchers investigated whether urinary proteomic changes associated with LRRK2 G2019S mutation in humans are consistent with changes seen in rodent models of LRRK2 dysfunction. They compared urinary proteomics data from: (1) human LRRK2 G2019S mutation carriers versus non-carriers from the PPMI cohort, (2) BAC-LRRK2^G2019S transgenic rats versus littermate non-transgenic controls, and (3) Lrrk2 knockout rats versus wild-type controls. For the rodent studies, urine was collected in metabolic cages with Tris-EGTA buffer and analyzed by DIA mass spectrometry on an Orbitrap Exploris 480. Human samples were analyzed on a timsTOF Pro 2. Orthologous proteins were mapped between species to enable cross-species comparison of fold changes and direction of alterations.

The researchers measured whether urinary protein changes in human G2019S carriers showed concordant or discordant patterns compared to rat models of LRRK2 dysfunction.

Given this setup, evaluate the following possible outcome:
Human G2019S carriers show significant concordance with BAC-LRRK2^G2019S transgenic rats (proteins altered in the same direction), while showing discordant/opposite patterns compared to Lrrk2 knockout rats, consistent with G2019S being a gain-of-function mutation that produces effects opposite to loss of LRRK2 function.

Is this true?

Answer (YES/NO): YES